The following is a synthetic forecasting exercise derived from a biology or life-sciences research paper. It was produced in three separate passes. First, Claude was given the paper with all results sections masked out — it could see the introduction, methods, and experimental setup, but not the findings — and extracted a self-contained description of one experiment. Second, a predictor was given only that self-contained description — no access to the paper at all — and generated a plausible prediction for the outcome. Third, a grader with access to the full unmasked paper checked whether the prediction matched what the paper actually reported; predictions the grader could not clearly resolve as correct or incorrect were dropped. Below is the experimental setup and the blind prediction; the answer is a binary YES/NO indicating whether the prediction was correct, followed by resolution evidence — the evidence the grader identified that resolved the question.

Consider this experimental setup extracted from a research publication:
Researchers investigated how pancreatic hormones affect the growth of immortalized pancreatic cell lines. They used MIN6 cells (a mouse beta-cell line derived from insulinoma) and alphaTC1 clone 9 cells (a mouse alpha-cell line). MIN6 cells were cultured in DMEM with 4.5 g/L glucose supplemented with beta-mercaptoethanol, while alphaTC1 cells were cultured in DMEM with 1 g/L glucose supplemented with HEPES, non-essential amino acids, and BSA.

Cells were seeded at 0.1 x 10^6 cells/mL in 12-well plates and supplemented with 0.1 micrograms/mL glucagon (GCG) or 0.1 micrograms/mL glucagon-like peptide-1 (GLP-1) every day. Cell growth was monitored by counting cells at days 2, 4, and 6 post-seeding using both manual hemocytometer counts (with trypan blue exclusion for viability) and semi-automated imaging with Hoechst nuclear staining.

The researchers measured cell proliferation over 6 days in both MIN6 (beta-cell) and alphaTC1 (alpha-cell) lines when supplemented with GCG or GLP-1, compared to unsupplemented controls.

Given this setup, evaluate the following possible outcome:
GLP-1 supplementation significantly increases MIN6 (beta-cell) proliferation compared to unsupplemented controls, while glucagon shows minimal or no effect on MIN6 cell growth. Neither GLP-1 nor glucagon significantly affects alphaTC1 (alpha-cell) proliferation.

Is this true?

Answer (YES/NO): NO